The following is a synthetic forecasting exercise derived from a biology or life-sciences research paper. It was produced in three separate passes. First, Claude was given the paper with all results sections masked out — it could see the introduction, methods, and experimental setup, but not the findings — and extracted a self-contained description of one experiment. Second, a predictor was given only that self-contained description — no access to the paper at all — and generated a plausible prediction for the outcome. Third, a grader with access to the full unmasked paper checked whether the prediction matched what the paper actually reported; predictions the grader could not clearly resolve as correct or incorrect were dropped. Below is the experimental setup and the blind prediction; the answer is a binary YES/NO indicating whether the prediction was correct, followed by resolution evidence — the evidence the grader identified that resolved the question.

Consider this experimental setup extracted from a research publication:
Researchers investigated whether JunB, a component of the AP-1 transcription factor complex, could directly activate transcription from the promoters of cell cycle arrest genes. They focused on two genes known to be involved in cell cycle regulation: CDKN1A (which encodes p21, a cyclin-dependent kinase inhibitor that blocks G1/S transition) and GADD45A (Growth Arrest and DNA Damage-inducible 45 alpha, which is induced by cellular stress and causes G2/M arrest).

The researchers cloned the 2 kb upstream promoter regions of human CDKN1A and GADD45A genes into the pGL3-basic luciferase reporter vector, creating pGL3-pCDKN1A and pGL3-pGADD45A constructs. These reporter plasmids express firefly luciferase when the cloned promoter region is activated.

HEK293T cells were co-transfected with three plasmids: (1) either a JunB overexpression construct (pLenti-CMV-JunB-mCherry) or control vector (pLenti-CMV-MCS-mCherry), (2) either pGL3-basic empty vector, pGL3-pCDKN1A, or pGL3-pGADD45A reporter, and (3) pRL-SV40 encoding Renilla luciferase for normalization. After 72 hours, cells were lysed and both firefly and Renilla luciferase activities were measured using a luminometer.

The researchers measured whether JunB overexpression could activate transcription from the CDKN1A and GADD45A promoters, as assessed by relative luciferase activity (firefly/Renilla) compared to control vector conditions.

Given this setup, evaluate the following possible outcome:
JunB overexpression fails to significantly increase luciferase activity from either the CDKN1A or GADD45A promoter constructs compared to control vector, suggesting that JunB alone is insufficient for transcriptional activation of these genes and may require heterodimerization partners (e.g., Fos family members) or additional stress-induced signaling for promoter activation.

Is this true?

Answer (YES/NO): NO